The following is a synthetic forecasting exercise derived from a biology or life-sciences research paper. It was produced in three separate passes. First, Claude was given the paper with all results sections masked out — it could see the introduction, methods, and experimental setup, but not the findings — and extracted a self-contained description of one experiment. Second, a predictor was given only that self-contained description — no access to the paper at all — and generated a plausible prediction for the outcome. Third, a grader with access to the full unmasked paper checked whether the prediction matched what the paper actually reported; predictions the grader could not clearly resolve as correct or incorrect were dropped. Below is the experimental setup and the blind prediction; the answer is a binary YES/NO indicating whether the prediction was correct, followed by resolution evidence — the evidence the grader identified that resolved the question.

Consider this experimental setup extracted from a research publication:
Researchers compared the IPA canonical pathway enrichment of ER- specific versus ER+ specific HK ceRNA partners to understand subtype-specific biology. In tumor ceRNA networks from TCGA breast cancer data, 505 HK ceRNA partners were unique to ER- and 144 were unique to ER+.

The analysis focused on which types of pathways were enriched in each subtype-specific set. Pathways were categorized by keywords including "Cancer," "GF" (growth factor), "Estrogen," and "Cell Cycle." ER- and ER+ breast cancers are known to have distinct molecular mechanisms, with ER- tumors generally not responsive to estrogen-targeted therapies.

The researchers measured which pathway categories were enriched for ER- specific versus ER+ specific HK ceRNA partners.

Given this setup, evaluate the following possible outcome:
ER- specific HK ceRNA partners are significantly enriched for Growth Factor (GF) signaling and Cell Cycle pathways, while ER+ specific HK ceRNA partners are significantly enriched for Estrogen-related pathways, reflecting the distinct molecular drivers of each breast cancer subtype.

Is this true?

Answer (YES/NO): NO